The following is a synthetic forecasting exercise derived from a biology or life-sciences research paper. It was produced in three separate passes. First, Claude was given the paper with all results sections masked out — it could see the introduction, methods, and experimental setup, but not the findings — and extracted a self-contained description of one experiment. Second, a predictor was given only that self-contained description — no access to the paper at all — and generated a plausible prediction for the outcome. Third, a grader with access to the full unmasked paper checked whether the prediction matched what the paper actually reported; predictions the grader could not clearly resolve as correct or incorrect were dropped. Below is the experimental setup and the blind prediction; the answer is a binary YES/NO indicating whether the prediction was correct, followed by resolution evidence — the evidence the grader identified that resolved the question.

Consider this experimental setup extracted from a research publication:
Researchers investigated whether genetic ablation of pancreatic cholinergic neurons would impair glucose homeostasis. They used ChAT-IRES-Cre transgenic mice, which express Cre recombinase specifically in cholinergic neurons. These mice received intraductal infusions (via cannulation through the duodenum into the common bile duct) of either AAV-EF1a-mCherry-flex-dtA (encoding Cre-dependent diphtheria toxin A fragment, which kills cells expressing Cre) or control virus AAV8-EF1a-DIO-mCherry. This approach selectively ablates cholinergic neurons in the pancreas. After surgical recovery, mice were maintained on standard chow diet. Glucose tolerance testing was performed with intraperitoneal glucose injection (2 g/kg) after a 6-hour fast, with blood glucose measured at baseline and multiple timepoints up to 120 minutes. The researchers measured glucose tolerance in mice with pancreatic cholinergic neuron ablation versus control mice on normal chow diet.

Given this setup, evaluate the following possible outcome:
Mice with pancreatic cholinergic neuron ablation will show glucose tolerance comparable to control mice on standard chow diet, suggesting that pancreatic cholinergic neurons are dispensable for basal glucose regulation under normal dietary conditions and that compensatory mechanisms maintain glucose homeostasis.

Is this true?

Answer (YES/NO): NO